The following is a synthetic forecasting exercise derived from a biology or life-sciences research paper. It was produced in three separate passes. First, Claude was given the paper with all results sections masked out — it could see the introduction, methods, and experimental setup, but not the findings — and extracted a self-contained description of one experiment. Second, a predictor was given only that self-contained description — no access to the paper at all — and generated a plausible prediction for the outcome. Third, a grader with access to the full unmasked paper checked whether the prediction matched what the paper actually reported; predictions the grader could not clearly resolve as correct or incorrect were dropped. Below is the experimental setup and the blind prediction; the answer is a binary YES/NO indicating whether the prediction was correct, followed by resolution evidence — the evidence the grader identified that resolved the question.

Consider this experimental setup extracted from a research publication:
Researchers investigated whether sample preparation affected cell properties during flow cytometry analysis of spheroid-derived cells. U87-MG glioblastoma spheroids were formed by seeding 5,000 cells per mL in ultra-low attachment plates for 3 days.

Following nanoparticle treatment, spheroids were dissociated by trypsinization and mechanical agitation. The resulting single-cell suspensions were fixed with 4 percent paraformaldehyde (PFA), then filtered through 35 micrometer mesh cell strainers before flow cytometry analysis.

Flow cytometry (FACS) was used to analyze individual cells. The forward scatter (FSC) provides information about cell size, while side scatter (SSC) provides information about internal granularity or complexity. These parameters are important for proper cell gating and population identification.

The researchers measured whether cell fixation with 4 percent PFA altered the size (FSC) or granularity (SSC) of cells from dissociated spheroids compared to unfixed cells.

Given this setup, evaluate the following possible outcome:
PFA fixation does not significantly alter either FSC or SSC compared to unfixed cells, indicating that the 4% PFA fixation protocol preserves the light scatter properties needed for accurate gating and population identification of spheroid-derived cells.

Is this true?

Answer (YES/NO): YES